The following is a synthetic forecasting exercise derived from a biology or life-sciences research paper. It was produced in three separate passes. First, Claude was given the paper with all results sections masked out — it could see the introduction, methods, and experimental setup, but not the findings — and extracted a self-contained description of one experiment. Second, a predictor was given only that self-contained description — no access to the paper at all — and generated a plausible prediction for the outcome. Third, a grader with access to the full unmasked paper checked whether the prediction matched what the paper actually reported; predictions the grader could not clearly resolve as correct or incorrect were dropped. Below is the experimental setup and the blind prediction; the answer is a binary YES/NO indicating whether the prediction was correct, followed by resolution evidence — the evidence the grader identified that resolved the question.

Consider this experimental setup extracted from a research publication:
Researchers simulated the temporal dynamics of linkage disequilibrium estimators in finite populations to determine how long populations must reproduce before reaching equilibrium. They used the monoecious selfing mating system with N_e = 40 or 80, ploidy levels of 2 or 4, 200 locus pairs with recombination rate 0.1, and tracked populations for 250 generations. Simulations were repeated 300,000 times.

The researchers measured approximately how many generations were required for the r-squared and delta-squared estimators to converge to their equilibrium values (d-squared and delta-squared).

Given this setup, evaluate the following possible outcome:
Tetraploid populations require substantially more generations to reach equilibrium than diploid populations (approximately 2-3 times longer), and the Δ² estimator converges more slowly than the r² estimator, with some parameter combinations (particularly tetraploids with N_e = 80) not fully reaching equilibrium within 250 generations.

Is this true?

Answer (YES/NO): NO